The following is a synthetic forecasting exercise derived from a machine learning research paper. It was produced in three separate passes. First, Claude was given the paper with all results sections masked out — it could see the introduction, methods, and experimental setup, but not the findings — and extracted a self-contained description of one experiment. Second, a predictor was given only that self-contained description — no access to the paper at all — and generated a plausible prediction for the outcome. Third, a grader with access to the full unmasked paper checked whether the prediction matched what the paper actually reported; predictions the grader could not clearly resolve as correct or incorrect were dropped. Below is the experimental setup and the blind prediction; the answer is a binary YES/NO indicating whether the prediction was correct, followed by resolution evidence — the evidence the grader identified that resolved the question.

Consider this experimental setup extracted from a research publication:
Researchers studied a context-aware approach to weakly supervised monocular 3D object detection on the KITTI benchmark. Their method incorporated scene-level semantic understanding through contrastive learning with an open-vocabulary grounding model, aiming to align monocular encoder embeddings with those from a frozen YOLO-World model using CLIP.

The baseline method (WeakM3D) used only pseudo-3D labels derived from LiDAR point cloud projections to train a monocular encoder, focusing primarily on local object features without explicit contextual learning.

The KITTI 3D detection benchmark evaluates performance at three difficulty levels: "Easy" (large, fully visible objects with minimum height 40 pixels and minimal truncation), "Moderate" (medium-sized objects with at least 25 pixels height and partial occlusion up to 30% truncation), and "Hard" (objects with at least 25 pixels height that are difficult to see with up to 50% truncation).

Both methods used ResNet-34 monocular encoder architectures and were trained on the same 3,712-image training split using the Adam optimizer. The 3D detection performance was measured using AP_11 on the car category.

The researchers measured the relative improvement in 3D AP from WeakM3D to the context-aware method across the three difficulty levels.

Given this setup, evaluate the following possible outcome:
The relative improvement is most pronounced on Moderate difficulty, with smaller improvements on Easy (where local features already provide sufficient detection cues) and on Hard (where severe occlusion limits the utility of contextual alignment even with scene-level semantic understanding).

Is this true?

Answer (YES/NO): NO